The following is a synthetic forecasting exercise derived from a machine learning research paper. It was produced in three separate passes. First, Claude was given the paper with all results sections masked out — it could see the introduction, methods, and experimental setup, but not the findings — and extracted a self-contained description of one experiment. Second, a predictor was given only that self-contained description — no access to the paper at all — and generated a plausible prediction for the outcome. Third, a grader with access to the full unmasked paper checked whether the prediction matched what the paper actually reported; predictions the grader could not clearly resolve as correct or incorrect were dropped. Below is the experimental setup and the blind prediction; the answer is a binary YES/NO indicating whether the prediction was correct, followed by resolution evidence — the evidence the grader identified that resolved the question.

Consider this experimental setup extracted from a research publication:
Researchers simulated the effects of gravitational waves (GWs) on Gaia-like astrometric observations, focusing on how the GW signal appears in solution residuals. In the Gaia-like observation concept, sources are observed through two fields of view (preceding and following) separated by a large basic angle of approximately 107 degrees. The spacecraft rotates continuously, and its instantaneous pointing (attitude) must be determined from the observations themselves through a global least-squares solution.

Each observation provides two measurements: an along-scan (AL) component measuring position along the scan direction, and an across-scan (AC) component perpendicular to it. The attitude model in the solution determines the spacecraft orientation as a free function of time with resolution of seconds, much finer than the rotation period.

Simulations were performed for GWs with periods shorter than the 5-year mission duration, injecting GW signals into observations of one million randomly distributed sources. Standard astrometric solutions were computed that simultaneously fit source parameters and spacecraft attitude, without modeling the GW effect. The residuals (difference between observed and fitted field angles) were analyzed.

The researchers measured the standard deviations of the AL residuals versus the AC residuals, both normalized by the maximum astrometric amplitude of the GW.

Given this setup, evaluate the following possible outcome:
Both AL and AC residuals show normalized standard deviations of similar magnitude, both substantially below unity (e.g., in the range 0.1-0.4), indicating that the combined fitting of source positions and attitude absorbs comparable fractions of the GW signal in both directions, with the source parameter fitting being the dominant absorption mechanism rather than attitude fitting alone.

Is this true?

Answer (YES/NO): NO